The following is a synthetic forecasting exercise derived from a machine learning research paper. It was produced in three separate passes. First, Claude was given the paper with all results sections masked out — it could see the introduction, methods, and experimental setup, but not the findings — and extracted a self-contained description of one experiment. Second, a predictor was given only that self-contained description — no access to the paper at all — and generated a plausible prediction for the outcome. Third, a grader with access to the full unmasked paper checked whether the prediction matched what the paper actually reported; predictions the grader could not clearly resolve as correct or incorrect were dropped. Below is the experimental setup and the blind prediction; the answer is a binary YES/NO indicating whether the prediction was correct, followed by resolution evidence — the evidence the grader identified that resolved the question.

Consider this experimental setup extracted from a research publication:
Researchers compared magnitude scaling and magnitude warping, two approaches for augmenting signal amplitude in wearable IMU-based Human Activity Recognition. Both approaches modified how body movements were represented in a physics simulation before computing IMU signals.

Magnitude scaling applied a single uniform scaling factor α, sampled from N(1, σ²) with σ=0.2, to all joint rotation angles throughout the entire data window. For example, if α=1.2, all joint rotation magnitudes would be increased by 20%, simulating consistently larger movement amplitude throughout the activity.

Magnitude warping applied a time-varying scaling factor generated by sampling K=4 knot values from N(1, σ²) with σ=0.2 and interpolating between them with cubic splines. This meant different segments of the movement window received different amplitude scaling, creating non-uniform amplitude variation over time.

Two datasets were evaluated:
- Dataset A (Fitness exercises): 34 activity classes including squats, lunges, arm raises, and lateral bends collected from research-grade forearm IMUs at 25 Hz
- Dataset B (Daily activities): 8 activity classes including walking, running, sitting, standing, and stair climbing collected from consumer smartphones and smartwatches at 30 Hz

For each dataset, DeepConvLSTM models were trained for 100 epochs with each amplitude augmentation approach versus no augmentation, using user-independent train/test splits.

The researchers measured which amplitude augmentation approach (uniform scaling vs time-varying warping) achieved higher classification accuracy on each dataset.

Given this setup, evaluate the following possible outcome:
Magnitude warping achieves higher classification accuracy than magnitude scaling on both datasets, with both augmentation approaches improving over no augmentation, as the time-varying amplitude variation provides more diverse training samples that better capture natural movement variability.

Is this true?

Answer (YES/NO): NO